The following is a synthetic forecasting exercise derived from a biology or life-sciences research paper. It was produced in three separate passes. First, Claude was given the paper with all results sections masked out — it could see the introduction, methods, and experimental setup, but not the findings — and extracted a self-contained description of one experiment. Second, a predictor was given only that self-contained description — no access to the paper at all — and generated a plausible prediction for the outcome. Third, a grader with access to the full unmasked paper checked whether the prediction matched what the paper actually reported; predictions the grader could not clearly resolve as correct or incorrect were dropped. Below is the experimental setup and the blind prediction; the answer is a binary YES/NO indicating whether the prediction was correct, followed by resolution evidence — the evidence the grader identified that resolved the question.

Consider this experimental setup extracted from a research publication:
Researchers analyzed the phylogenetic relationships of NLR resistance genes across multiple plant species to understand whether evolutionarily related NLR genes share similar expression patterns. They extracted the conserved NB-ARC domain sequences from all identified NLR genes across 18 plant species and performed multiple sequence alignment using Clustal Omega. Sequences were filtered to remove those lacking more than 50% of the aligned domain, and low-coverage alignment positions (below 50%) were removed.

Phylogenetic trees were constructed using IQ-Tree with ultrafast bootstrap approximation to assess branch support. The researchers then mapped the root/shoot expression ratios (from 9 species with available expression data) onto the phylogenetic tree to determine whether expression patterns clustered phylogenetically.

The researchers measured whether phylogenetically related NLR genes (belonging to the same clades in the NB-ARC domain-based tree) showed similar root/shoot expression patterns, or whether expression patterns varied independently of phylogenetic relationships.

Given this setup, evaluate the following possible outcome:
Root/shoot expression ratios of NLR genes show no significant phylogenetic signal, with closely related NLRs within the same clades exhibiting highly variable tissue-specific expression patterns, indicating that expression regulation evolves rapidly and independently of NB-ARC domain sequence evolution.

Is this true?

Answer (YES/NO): NO